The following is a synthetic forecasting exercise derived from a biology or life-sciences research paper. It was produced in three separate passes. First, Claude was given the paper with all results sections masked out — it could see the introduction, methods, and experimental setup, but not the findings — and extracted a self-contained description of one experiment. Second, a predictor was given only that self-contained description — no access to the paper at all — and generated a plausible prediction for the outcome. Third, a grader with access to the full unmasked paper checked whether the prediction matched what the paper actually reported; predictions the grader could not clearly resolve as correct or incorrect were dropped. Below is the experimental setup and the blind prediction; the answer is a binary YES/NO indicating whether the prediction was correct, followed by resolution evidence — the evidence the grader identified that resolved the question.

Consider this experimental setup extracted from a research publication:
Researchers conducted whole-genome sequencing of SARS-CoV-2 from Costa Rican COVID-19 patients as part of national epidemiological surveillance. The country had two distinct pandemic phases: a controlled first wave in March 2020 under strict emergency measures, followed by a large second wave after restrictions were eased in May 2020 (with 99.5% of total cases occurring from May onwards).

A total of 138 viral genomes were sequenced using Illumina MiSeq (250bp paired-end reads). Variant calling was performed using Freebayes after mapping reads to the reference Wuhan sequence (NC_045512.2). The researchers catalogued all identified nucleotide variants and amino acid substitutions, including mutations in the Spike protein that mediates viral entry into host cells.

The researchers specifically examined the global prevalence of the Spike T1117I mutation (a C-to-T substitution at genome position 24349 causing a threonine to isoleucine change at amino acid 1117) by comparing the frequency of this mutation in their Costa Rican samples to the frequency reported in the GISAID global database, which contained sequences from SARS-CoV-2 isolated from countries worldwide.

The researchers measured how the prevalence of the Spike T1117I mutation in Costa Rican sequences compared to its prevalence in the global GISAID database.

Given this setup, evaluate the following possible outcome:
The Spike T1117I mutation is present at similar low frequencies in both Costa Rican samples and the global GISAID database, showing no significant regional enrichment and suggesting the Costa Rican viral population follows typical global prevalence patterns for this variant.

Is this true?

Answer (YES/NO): NO